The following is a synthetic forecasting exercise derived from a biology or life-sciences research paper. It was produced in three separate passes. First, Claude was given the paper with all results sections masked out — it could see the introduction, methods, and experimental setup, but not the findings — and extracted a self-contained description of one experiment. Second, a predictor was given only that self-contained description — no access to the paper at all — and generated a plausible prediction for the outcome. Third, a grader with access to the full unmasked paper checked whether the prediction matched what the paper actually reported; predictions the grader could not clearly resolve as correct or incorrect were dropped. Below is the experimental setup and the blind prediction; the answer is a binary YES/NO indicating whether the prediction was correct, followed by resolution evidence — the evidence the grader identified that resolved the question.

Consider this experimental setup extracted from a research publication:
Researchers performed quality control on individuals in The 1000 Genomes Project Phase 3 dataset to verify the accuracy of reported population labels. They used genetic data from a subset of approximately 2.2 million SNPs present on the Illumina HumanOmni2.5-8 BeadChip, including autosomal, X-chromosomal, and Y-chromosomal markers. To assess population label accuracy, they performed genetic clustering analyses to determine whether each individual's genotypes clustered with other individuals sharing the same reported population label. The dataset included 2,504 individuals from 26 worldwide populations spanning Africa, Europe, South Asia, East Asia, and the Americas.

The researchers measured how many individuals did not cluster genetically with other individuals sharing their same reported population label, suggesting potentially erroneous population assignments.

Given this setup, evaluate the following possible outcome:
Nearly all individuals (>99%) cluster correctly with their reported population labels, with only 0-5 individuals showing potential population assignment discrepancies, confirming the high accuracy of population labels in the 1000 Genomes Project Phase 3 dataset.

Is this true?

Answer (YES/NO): NO